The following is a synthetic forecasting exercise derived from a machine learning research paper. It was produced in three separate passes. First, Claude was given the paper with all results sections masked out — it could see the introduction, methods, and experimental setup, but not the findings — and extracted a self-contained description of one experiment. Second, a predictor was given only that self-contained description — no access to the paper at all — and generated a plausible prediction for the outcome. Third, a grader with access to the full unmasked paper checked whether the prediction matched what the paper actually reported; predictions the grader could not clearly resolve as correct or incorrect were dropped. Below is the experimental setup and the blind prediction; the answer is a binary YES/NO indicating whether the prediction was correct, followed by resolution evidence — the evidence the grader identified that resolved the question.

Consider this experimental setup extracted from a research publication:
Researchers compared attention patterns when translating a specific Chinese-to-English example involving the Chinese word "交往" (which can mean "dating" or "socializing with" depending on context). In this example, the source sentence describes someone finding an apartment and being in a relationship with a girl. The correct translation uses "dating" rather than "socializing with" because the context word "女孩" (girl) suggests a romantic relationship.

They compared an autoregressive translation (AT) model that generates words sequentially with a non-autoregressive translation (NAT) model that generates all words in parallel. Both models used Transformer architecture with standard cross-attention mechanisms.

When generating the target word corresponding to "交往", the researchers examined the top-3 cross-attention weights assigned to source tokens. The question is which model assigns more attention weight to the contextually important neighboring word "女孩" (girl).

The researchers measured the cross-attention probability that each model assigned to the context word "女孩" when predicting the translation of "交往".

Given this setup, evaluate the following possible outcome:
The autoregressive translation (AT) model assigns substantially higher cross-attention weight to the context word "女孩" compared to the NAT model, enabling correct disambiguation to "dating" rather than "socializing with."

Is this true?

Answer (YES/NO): YES